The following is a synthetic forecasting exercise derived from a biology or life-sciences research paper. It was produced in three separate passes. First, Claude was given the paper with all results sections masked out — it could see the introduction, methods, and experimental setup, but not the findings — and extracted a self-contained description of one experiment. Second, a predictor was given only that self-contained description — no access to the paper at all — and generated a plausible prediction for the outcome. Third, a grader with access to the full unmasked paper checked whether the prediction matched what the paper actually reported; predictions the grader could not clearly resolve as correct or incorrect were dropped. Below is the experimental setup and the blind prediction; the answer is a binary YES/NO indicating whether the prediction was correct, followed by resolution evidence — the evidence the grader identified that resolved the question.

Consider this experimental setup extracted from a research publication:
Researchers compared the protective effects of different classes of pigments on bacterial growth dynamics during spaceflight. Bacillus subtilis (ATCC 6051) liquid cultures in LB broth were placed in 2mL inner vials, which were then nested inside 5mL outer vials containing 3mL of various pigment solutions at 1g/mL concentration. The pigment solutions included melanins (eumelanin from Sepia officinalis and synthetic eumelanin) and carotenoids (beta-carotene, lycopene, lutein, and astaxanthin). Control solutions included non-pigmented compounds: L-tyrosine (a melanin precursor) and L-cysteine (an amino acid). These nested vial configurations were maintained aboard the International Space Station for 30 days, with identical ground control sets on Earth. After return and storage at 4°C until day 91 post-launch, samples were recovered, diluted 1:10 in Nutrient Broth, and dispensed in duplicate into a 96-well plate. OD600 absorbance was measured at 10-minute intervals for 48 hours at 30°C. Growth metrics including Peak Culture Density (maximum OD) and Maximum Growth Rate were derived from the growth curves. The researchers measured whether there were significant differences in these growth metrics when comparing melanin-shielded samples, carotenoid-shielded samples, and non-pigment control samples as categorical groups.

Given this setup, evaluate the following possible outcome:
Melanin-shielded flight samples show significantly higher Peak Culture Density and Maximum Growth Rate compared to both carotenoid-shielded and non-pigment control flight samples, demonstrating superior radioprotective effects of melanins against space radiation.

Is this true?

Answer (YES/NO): NO